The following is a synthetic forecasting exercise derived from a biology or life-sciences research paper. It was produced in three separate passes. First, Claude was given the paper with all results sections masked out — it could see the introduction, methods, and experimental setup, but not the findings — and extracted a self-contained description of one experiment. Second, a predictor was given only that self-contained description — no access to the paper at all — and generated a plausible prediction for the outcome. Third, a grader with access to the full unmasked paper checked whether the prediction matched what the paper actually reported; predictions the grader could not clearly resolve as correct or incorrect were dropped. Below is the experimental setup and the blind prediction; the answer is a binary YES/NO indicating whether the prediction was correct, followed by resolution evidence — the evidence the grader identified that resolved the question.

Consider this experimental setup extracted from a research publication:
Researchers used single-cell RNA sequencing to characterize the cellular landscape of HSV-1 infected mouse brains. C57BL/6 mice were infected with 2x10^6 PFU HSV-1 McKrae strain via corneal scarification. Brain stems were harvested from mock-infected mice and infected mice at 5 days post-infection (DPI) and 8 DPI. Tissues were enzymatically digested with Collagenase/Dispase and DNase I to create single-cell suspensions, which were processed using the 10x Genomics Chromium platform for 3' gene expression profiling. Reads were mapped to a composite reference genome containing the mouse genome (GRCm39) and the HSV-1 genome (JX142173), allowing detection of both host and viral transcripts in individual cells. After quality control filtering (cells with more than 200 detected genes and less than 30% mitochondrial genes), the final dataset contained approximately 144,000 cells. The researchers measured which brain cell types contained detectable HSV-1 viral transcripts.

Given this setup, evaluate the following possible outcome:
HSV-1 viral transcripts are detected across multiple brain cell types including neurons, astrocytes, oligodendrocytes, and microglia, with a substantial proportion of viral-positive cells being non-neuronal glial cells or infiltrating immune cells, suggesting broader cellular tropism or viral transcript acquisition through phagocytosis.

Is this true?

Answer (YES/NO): YES